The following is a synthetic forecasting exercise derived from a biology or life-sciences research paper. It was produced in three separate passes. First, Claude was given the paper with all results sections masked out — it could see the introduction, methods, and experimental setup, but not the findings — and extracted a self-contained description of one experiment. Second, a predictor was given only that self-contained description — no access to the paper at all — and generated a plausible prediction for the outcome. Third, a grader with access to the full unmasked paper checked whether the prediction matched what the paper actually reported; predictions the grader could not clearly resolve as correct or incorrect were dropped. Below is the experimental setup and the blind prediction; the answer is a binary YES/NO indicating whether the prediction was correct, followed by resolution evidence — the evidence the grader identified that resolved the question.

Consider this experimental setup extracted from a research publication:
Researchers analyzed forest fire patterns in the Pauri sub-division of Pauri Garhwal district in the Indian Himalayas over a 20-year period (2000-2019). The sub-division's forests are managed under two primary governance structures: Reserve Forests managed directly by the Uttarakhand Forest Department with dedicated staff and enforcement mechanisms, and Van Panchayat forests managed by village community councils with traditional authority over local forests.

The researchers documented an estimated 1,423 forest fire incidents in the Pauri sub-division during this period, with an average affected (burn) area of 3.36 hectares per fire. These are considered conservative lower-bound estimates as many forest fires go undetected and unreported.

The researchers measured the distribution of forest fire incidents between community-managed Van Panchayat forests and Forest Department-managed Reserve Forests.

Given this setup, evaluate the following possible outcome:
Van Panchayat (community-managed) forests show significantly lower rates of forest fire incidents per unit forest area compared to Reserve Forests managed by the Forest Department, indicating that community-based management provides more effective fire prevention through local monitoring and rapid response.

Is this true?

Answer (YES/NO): NO